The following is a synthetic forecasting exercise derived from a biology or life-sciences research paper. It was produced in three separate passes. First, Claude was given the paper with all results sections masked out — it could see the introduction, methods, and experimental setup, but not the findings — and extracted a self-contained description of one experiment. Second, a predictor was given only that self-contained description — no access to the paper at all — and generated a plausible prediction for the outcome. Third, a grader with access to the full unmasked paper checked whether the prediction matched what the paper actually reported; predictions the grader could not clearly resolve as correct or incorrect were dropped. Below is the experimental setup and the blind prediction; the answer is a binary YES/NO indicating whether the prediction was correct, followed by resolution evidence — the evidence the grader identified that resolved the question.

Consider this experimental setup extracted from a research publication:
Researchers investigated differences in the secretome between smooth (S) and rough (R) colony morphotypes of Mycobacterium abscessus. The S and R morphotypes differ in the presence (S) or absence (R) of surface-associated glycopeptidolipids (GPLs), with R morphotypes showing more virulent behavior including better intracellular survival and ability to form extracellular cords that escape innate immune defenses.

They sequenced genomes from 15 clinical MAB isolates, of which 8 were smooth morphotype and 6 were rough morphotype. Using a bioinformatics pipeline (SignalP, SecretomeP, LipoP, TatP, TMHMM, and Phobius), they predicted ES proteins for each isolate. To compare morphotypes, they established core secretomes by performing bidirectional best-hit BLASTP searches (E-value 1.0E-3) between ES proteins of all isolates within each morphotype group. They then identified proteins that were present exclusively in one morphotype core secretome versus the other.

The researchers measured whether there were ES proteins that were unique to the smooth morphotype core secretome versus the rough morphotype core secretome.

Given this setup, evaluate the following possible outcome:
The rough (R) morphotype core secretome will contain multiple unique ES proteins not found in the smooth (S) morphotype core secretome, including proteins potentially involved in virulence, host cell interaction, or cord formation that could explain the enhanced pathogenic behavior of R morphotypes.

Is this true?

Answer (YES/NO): NO